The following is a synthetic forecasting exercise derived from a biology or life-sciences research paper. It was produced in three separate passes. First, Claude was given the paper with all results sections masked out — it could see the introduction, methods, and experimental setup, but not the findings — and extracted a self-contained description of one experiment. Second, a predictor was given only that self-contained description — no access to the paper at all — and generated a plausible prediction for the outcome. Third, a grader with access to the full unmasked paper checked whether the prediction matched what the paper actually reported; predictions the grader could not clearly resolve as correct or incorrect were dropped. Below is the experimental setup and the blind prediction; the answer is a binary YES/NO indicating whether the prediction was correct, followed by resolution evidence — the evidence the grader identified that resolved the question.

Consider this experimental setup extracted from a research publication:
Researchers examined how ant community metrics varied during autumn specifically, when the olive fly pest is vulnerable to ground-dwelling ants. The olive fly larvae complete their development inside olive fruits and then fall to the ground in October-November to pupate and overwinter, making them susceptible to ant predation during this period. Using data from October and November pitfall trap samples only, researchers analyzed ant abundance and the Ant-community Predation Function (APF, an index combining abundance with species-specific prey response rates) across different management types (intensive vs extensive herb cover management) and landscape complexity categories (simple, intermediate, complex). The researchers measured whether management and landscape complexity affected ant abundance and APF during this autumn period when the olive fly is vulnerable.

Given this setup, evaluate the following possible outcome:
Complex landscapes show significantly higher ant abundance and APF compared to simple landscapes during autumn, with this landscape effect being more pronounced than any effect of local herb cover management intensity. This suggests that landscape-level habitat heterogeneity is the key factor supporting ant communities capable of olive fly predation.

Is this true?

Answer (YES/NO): NO